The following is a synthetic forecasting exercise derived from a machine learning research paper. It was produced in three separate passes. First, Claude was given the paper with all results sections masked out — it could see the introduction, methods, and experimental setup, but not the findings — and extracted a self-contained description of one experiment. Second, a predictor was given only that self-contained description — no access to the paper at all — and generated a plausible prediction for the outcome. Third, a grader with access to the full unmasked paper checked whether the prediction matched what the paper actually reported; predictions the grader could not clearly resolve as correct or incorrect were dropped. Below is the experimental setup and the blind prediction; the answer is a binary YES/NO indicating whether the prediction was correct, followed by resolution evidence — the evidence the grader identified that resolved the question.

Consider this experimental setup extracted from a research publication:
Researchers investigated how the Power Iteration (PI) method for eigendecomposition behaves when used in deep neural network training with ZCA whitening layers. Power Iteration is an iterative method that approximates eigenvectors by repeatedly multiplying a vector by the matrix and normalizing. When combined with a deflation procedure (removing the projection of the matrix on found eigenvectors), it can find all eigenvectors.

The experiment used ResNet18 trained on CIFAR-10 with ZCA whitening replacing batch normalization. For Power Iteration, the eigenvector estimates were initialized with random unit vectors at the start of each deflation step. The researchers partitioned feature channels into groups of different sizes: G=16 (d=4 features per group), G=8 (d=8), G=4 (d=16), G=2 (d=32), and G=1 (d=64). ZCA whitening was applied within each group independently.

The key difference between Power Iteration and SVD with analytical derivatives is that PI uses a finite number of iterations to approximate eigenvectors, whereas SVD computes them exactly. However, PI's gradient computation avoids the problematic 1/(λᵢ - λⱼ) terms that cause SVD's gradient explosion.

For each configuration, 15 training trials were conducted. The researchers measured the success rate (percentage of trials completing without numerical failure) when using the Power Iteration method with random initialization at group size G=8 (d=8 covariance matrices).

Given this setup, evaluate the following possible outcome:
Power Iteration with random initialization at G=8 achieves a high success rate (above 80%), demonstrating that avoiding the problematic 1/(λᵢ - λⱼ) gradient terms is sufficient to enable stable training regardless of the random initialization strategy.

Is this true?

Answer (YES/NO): NO